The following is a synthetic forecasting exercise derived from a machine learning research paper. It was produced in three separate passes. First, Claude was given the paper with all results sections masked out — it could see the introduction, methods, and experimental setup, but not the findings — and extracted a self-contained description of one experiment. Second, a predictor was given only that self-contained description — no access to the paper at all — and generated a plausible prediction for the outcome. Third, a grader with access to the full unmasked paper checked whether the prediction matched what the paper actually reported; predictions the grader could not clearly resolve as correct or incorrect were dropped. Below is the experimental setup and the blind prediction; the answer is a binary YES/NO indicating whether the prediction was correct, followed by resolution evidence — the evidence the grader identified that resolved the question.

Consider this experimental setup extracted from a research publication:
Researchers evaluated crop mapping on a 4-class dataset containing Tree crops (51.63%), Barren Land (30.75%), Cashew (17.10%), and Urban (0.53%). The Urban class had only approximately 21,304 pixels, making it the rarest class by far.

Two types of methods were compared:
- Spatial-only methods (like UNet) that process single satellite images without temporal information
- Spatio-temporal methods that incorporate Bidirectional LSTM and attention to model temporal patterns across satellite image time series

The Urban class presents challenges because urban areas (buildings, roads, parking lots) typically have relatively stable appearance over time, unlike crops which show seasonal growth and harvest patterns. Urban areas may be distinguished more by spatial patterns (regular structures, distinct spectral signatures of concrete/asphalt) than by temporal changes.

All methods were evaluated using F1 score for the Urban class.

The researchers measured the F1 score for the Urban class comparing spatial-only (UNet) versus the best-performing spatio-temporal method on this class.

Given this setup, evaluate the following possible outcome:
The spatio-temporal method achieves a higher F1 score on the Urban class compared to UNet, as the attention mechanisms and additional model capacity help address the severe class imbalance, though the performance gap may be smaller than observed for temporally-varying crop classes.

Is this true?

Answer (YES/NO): YES